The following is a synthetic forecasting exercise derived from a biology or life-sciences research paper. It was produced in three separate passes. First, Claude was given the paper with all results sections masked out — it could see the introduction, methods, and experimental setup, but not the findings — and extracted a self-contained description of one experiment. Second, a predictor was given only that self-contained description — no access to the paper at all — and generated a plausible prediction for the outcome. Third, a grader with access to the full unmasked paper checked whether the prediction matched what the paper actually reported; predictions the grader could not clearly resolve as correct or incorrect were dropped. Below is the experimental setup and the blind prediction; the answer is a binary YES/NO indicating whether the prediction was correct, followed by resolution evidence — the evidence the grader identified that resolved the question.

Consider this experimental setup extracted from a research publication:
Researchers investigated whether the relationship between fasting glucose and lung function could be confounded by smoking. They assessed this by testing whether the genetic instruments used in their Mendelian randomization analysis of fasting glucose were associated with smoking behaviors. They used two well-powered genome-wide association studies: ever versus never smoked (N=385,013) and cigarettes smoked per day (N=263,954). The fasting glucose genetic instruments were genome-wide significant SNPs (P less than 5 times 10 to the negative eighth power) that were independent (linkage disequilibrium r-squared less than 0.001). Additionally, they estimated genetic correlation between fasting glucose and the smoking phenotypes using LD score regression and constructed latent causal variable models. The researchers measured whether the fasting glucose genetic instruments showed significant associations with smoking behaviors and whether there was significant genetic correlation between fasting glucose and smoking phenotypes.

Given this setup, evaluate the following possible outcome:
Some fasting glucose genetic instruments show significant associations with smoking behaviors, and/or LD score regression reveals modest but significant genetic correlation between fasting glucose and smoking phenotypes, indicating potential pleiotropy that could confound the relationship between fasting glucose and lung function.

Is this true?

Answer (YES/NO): NO